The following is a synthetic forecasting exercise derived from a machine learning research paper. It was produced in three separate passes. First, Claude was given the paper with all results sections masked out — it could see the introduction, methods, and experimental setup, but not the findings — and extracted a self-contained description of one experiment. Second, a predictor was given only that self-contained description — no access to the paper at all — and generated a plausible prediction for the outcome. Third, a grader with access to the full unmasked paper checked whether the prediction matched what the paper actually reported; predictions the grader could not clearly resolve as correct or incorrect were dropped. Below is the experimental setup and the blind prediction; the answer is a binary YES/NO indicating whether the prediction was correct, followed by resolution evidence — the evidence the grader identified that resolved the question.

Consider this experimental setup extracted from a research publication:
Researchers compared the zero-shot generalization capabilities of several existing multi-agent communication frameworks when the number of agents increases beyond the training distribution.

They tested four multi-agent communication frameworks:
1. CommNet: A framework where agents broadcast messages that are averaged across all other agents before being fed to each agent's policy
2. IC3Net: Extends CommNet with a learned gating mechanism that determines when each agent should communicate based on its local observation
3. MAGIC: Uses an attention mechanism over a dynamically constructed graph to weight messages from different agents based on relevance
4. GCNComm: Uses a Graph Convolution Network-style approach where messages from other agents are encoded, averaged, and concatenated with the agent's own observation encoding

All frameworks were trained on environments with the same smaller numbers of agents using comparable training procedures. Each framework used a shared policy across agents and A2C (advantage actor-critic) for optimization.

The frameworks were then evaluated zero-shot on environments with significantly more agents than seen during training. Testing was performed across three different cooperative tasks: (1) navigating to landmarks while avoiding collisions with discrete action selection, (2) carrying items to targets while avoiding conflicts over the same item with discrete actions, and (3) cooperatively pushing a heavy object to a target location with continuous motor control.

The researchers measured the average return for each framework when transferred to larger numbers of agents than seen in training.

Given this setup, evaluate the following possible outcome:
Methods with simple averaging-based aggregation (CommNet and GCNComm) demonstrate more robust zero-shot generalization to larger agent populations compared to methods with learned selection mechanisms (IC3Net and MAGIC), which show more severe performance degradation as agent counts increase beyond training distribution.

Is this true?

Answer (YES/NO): NO